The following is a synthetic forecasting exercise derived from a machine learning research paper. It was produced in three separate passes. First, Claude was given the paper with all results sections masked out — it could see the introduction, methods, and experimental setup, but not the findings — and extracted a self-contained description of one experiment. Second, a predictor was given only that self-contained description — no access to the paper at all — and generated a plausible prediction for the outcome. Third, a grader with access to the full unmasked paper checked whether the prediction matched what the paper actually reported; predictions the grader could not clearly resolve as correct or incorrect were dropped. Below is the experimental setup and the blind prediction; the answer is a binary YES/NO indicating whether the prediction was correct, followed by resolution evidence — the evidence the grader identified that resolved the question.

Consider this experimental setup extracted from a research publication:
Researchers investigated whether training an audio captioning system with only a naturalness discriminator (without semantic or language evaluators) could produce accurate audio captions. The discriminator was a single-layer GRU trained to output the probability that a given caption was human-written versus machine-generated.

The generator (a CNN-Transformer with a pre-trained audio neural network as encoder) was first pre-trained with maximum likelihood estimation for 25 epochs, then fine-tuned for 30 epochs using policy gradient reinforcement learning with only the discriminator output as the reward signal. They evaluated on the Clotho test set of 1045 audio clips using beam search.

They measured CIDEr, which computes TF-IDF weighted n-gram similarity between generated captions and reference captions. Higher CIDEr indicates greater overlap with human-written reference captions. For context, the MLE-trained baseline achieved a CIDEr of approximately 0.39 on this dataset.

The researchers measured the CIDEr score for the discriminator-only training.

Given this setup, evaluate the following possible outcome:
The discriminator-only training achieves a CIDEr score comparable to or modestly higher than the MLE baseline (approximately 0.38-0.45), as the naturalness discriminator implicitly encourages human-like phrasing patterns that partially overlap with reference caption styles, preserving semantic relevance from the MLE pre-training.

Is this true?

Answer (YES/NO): NO